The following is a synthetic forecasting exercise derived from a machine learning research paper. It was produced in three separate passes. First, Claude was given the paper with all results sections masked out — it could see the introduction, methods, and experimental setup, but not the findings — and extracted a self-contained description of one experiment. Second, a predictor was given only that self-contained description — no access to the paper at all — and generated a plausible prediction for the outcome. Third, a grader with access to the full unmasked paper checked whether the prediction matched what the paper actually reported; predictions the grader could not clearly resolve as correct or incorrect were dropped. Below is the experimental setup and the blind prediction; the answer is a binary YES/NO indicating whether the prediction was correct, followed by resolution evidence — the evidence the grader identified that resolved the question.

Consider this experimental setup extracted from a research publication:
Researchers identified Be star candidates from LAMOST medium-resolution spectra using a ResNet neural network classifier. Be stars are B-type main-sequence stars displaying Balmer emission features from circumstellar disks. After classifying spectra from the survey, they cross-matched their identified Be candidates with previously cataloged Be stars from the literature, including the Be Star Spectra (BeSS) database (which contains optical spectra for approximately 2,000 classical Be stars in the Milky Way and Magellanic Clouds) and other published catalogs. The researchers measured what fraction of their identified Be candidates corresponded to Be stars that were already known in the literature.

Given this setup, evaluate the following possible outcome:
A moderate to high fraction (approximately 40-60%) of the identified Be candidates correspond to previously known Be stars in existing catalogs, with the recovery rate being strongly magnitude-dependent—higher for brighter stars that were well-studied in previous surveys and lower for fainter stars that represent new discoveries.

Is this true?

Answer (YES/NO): NO